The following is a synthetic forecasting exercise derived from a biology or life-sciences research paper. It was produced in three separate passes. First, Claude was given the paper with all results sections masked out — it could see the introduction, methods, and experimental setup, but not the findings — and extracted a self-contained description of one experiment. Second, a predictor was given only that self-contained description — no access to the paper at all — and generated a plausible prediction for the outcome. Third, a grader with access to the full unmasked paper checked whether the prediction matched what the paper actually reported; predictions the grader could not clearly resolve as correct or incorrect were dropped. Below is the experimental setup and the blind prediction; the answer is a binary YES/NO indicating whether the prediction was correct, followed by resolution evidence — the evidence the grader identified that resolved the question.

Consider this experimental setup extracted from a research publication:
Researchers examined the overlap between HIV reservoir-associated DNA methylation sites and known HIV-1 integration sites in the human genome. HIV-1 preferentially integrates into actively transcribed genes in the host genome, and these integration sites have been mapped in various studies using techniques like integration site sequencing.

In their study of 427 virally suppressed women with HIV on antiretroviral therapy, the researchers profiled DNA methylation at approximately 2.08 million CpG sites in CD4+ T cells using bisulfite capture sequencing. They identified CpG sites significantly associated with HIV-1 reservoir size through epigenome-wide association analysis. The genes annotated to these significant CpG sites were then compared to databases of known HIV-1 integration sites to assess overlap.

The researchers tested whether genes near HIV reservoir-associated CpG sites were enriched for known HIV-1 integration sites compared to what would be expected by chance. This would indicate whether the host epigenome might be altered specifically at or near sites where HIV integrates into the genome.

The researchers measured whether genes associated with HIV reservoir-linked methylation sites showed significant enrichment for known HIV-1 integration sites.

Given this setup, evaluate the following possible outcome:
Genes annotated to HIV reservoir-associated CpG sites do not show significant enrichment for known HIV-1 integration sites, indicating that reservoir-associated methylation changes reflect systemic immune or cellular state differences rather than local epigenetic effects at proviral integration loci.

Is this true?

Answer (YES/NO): NO